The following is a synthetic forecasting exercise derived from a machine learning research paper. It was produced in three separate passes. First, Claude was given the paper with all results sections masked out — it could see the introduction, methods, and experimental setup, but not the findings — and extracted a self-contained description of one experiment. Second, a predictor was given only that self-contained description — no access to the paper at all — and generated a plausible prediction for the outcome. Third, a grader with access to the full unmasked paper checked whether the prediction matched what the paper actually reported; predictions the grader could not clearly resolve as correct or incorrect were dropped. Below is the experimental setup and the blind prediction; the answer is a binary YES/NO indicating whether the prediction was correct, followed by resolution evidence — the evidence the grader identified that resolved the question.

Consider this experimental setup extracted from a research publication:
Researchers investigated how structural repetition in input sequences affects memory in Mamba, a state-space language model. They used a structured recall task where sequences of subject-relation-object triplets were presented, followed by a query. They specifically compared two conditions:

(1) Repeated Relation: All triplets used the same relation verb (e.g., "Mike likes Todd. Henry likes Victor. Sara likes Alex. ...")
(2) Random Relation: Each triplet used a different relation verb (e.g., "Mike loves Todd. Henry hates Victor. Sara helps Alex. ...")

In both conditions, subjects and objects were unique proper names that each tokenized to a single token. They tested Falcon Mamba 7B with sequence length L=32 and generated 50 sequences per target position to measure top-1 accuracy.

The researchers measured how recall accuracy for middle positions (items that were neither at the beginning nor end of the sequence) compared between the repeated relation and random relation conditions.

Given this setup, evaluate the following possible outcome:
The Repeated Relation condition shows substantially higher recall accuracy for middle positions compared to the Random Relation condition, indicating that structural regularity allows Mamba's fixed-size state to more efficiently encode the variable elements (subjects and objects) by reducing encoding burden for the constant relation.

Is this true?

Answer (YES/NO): NO